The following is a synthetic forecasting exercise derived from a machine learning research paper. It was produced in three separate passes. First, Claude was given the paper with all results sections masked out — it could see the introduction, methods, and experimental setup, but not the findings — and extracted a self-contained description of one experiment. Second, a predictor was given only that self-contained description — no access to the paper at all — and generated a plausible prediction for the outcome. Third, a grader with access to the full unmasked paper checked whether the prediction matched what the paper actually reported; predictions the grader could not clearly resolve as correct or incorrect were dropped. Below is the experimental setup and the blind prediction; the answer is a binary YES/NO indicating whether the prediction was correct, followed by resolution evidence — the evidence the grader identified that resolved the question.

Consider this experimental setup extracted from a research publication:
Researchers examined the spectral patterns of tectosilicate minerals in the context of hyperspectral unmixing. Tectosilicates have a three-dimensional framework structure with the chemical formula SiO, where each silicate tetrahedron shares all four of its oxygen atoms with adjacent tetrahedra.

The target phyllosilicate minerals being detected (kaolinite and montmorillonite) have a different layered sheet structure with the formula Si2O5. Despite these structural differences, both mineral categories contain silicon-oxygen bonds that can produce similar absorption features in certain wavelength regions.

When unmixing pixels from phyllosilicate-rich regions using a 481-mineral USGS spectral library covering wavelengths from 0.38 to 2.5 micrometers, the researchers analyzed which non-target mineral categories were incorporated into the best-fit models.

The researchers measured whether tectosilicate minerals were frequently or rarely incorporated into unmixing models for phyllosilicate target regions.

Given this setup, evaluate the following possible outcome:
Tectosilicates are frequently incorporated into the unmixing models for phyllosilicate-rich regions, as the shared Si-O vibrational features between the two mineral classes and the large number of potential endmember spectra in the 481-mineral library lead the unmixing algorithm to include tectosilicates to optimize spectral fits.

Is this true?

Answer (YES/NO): YES